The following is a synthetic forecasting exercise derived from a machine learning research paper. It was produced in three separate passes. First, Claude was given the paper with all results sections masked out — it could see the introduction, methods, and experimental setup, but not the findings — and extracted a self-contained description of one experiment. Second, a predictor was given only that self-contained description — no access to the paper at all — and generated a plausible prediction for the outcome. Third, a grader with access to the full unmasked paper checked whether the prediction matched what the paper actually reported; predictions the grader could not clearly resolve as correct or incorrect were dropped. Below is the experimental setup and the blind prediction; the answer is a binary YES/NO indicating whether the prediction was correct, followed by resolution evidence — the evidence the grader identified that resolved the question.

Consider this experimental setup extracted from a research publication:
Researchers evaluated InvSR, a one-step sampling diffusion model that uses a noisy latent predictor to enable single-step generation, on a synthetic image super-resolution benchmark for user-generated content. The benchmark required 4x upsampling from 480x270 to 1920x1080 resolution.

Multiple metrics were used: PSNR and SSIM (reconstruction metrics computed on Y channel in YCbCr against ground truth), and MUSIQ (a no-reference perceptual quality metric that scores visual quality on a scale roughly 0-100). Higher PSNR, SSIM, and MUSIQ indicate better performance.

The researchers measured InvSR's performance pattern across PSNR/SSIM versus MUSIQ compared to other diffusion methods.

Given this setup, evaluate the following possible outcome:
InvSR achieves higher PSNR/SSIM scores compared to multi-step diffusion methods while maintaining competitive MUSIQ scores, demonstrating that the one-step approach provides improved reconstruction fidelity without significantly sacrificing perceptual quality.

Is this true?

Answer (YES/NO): NO